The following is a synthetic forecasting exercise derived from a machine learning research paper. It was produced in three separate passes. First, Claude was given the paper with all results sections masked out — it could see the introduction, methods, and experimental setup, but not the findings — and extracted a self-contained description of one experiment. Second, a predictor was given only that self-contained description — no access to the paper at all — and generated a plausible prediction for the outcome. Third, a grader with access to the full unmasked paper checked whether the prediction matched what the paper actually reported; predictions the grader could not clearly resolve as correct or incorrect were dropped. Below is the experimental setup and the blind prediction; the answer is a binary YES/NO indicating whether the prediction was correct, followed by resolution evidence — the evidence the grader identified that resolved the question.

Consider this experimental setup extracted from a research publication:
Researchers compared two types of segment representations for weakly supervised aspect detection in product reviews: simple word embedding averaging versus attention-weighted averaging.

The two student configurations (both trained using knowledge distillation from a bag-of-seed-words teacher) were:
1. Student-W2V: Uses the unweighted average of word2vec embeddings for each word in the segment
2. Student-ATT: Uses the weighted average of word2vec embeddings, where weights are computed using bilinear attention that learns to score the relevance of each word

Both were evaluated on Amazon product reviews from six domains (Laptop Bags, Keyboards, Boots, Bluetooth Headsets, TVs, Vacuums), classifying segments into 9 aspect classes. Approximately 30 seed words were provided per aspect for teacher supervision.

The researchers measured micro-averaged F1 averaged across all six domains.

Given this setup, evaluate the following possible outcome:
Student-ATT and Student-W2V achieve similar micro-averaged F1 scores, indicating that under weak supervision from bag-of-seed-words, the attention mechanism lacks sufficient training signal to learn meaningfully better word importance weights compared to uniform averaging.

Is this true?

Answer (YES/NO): YES